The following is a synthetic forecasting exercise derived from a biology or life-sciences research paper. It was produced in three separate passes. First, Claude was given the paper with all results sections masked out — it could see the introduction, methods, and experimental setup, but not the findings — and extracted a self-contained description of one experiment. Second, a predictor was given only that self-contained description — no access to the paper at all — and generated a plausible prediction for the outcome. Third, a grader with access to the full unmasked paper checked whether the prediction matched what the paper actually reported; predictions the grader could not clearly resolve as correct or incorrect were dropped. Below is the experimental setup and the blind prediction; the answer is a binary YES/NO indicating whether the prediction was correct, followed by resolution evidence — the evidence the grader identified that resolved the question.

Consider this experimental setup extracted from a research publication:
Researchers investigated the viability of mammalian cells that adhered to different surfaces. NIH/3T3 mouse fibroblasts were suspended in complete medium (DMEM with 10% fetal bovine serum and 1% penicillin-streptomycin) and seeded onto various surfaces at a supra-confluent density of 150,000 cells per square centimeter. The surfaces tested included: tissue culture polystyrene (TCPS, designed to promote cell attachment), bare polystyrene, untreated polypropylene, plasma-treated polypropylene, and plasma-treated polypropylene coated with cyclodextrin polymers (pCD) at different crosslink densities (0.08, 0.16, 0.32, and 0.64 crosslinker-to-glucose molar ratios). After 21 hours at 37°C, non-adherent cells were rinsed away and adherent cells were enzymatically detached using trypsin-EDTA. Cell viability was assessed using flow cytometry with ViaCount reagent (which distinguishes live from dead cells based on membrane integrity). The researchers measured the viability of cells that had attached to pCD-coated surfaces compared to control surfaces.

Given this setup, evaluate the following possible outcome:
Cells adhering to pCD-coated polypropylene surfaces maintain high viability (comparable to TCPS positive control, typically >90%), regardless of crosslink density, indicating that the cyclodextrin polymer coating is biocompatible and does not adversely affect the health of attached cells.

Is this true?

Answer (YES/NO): NO